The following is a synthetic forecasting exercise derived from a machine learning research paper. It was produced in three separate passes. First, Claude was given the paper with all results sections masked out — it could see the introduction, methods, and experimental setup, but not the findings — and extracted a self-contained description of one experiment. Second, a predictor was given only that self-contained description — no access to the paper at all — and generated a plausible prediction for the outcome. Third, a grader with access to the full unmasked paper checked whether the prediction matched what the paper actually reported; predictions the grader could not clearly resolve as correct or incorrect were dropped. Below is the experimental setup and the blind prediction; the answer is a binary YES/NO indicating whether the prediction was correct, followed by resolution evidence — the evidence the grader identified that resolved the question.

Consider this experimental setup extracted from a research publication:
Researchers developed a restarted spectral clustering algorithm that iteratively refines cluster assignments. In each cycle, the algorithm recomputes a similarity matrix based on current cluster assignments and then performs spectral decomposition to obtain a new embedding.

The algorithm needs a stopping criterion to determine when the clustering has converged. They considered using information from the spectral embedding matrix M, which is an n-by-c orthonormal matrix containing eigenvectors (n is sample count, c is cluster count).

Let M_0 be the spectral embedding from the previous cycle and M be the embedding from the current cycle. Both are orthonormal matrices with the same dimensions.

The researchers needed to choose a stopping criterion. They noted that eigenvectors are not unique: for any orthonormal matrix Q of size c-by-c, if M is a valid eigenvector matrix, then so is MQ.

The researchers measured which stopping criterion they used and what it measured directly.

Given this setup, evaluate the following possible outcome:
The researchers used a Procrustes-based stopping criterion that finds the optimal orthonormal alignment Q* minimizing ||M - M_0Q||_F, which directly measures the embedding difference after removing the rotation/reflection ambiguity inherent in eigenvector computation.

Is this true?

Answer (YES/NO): NO